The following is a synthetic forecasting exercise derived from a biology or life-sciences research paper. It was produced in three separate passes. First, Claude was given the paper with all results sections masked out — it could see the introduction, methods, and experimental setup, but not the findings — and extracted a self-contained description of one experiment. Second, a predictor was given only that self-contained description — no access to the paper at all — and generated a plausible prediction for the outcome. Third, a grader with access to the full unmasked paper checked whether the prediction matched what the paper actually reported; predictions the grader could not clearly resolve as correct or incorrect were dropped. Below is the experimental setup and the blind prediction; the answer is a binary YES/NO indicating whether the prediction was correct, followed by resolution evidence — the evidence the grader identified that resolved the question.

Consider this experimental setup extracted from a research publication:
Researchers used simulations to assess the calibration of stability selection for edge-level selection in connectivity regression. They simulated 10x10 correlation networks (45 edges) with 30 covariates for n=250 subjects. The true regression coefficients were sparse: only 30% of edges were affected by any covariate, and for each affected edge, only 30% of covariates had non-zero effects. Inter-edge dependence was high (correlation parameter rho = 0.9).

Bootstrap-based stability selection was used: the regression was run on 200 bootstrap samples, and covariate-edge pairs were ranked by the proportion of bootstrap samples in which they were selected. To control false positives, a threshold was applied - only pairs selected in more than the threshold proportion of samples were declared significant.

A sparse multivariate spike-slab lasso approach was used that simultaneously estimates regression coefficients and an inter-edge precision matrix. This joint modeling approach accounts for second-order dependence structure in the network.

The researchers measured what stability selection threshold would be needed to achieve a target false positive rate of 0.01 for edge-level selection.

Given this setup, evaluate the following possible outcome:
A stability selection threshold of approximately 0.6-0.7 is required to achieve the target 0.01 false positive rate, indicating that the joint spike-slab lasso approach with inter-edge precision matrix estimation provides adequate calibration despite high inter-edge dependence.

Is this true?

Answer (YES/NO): NO